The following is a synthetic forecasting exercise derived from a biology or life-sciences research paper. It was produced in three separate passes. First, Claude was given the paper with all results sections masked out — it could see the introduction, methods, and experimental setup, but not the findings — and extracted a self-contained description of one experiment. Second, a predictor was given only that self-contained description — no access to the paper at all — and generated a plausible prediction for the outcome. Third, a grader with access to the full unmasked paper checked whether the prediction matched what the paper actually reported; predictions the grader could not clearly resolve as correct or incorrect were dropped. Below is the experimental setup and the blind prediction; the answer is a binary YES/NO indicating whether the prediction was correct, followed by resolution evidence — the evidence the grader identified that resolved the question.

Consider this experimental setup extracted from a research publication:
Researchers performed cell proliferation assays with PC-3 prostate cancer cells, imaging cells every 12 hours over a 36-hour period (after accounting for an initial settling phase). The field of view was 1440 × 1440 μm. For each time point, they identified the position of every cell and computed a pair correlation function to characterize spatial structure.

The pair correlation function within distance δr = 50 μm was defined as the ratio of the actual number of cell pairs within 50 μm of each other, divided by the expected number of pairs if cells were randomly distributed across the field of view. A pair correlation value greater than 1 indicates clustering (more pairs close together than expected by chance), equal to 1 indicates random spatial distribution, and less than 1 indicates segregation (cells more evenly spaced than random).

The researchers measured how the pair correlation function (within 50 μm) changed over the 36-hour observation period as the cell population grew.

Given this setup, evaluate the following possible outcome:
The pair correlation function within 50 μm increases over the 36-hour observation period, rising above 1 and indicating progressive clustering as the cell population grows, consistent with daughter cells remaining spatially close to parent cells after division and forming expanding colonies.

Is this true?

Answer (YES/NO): NO